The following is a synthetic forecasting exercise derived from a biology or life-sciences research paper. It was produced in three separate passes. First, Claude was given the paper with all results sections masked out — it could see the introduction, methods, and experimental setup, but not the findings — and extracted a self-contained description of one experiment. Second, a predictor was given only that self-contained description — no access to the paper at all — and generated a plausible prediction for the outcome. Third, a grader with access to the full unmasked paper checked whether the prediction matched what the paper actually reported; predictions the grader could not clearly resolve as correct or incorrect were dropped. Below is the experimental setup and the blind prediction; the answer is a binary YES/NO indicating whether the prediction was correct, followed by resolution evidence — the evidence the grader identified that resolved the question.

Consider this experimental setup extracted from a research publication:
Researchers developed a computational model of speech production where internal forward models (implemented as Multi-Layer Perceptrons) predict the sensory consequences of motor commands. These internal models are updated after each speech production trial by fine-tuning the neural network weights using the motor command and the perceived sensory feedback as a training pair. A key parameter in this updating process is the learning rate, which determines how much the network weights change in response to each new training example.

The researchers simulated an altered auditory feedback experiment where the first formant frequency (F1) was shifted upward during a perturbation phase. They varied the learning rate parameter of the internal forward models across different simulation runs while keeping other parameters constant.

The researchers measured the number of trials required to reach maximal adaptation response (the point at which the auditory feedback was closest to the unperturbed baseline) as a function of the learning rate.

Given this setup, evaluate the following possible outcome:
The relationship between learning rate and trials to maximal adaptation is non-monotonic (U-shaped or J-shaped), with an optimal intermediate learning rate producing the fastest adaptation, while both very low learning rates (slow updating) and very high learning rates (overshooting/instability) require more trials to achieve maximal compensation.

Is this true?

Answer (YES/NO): NO